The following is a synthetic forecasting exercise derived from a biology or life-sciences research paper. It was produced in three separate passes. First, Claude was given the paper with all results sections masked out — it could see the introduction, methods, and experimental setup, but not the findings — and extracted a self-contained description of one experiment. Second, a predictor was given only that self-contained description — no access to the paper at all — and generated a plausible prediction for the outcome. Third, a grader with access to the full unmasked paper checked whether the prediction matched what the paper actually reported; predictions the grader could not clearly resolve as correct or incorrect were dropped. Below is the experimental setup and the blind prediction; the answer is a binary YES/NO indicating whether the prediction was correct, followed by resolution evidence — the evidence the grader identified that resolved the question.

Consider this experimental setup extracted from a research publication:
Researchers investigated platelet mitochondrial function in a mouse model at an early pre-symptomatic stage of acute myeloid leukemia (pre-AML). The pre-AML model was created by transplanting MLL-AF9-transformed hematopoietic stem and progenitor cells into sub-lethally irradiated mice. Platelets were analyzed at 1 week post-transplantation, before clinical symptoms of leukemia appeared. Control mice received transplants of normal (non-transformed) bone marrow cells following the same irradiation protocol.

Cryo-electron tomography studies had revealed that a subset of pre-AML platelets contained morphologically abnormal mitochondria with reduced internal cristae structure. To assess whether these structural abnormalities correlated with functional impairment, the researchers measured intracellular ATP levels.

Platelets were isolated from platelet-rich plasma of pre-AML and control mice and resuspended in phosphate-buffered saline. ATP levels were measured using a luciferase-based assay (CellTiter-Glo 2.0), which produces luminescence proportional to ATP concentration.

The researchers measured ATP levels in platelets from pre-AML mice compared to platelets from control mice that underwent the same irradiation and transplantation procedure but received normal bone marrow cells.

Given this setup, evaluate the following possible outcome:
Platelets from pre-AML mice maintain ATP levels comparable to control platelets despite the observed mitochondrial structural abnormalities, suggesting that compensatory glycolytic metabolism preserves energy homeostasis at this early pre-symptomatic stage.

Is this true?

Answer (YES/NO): NO